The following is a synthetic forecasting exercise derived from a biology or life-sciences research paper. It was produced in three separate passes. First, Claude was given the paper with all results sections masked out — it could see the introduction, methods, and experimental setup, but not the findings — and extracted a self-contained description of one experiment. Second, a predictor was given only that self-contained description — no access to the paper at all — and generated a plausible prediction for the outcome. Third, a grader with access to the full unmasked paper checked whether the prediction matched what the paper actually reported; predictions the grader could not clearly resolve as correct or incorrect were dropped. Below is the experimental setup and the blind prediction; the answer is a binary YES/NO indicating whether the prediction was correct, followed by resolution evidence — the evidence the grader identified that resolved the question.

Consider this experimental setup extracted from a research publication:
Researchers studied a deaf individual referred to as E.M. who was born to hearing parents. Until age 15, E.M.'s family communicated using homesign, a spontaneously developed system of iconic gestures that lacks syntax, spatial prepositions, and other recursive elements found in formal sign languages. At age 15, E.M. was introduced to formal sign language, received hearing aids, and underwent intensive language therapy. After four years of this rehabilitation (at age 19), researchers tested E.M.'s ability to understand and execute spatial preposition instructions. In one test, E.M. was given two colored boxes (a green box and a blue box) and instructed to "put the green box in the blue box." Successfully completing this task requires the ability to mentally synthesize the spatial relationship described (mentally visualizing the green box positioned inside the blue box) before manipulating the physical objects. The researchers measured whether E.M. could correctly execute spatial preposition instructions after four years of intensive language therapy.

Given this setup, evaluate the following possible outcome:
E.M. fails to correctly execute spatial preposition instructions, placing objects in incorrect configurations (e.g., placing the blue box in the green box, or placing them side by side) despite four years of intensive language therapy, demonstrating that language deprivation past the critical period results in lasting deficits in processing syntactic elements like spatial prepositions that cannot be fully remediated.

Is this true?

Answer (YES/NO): YES